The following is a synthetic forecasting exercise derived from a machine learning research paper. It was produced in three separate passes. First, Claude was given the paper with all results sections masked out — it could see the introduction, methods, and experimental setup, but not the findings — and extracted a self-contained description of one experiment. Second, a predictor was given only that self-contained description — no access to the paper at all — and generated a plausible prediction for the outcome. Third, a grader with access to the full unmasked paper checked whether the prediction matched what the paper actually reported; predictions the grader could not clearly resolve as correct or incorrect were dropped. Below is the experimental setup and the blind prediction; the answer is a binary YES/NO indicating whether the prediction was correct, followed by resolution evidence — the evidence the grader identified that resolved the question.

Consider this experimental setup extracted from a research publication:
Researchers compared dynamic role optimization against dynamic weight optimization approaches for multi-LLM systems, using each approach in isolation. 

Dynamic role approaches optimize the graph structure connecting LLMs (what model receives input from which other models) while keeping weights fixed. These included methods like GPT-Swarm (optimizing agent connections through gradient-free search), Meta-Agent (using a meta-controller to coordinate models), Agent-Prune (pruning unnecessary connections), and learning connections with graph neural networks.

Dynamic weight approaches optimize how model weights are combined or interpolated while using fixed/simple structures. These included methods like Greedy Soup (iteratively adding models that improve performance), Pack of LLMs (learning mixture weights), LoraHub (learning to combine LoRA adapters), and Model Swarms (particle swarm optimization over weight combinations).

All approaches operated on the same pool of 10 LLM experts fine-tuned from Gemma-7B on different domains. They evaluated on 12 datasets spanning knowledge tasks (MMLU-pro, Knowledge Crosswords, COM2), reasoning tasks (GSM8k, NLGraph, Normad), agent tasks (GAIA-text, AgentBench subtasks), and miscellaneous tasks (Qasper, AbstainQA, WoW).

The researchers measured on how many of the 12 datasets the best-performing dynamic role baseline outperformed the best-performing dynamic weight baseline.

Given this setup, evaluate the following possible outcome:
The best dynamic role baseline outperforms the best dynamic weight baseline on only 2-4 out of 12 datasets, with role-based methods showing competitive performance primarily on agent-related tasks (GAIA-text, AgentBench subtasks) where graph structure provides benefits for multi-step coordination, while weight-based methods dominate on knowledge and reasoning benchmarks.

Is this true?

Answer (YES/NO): NO